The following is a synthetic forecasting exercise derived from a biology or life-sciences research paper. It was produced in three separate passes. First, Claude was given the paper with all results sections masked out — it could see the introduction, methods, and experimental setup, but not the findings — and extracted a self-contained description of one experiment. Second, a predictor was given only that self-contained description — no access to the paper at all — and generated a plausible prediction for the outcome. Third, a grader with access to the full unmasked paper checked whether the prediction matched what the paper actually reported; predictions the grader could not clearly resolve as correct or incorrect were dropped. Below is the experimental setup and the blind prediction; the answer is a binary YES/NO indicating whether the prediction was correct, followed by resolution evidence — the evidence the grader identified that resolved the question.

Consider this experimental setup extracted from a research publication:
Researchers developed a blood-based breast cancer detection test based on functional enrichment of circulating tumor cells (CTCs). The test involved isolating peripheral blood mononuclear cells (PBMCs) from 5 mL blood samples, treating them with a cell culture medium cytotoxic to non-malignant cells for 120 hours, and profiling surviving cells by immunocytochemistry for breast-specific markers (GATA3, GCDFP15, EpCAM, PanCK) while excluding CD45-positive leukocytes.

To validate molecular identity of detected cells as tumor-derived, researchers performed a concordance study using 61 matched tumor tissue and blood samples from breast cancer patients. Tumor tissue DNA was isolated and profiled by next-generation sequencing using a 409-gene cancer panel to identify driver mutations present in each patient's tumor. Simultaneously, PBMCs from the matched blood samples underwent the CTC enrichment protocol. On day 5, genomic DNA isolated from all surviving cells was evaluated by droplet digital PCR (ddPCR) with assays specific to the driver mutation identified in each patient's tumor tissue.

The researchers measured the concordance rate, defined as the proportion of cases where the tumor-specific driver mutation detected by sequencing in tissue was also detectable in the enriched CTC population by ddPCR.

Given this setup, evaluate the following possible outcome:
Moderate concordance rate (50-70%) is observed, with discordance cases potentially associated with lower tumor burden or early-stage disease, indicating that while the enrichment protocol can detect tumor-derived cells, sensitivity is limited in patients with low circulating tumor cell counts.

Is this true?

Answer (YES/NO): NO